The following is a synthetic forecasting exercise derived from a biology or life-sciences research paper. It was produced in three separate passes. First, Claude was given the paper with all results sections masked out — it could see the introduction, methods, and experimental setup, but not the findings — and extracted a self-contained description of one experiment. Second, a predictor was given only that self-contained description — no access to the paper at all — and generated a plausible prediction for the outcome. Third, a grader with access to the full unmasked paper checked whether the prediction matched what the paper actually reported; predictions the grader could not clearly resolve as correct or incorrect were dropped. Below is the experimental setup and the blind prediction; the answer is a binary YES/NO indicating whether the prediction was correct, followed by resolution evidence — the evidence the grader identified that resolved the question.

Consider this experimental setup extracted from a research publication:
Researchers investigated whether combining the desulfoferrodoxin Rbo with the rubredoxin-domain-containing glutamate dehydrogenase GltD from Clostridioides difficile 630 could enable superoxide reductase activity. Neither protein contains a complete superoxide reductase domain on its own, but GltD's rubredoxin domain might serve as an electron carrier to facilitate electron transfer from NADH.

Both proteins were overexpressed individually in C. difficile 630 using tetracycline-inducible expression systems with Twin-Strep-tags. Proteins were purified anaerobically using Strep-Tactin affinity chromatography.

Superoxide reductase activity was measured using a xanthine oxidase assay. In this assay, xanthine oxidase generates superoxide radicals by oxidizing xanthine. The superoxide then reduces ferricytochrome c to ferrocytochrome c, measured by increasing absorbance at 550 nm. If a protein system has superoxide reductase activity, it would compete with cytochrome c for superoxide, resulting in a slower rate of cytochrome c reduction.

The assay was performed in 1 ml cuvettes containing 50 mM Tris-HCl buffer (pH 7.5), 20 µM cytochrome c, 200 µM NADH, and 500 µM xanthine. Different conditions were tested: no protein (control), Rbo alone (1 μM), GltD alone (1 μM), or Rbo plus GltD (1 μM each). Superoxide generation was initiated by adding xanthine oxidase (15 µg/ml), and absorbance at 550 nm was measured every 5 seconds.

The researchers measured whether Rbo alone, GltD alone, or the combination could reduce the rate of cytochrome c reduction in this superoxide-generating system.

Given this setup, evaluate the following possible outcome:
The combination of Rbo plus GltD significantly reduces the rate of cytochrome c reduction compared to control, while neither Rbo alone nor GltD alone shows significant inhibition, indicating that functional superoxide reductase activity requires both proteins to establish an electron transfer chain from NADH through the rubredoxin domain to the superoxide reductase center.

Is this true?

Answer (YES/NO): NO